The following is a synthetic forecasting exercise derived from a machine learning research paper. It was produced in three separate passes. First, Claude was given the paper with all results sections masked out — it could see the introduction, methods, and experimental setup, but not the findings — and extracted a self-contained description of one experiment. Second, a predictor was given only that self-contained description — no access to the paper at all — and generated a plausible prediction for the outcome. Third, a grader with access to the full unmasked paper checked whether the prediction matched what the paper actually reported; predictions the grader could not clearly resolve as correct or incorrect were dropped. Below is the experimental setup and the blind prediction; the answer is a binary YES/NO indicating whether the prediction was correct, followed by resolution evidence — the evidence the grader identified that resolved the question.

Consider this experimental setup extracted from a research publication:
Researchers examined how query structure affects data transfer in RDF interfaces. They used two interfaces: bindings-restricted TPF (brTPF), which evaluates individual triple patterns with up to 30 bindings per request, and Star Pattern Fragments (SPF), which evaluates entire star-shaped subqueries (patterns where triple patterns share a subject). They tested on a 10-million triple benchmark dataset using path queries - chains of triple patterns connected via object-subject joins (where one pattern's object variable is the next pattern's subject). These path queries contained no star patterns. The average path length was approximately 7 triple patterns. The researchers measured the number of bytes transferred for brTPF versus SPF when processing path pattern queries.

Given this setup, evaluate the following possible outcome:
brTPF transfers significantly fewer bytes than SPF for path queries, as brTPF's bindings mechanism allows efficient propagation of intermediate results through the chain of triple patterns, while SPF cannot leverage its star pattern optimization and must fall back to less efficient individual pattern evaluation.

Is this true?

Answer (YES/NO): NO